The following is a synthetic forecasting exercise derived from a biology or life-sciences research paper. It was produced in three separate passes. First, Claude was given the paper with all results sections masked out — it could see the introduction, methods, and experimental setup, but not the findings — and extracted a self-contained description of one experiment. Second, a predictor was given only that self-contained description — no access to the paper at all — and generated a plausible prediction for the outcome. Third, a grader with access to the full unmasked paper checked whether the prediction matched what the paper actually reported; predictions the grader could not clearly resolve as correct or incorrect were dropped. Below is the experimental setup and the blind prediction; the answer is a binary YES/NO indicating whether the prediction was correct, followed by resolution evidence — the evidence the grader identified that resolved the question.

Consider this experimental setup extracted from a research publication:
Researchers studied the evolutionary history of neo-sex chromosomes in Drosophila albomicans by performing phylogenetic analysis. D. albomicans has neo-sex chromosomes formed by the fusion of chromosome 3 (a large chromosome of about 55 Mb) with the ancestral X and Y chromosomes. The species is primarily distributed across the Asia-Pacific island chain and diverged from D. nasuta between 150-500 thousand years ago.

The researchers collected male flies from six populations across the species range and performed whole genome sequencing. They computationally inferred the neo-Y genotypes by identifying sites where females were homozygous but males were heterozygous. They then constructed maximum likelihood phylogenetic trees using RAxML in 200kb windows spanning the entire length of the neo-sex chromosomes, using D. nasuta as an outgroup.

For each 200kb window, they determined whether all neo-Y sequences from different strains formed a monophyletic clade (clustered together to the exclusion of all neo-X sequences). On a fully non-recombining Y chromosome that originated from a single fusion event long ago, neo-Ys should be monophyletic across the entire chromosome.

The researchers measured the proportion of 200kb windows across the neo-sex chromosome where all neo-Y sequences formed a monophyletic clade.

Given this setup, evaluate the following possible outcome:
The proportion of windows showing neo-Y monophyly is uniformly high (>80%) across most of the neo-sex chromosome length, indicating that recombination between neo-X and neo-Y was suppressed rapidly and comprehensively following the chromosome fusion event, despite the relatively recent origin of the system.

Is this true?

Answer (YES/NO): NO